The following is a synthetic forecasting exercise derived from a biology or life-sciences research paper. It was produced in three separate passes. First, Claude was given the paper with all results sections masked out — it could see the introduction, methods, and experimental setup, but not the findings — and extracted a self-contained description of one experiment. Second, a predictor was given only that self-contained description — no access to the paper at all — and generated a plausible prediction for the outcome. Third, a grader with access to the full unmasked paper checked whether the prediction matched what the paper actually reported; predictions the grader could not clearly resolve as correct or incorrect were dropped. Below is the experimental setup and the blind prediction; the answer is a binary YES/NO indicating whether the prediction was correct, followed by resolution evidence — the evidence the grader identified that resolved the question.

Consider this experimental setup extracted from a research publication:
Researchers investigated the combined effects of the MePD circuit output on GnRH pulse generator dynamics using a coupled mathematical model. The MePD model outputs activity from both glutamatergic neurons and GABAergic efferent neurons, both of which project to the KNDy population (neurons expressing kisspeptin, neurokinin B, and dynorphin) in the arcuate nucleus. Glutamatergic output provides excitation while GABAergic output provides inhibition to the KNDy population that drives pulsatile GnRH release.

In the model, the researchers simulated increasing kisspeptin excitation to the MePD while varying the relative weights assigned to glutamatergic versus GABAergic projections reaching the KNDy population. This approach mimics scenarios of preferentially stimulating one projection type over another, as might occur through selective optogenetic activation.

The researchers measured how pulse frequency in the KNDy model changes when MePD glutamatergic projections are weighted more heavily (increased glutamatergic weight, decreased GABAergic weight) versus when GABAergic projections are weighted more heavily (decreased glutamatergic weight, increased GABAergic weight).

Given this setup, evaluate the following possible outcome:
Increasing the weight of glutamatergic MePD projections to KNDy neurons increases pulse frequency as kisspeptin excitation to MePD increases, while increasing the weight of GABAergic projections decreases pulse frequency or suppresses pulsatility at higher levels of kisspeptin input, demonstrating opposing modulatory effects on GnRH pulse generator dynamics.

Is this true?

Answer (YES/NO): NO